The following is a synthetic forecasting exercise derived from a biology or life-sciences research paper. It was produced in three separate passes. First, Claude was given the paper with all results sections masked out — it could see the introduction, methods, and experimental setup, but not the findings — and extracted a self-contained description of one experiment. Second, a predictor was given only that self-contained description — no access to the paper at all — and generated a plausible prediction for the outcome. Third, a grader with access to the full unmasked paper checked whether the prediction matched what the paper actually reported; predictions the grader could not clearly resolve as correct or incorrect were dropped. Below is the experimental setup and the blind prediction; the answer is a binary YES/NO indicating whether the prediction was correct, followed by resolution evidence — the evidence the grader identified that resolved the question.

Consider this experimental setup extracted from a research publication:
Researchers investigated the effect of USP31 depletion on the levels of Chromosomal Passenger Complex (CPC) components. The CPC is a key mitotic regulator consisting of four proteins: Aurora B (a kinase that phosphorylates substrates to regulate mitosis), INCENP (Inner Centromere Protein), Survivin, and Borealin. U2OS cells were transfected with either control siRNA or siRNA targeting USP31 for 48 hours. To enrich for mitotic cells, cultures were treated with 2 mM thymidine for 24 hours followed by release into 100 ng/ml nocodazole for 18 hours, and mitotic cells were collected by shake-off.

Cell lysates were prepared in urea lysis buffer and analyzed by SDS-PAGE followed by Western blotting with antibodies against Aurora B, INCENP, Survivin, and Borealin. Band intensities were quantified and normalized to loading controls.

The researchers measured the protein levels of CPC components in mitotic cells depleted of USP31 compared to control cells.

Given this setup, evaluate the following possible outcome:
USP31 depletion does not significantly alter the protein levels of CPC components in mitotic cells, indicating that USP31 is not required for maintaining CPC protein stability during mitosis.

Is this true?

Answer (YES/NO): NO